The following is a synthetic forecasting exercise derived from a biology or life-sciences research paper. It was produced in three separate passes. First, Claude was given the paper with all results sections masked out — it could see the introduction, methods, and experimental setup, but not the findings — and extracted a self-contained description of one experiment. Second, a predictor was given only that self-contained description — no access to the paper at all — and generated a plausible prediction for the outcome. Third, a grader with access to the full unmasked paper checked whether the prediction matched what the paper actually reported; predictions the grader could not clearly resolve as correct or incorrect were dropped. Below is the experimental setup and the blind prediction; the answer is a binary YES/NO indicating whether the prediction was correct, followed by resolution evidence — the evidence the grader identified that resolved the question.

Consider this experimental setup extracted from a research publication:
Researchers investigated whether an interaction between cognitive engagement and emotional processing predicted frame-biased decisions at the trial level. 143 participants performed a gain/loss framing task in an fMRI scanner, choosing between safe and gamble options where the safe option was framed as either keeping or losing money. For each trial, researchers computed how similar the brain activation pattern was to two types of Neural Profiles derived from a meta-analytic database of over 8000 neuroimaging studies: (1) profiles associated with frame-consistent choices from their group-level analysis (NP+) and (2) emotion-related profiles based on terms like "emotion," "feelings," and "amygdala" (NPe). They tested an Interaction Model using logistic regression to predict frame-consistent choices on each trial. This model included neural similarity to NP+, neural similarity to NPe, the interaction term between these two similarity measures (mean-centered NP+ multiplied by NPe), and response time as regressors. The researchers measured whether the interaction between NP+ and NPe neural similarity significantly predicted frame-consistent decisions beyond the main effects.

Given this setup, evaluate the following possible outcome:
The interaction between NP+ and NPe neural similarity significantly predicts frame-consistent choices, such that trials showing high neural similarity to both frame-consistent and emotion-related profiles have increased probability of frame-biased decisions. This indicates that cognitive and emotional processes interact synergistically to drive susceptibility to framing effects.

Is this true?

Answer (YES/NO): NO